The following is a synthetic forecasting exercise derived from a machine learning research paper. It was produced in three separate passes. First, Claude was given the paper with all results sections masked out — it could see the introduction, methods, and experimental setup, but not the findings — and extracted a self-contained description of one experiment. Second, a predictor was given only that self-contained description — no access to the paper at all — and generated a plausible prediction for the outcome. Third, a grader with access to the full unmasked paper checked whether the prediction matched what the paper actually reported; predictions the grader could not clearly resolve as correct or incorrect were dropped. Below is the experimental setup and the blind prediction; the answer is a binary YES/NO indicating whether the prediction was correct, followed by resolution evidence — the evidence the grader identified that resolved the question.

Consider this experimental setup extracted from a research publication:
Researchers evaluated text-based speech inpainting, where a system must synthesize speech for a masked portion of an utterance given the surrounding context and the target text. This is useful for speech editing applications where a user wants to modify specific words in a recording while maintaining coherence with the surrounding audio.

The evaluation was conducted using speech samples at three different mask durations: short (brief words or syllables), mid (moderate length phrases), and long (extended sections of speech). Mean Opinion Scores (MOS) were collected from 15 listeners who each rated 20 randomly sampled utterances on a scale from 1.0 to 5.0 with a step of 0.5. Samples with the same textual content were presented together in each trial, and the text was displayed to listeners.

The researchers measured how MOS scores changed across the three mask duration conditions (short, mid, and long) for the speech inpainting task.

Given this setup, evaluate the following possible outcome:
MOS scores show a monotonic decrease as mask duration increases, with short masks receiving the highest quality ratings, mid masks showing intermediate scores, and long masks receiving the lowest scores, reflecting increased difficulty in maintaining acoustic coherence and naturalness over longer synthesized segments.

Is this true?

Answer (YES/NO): YES